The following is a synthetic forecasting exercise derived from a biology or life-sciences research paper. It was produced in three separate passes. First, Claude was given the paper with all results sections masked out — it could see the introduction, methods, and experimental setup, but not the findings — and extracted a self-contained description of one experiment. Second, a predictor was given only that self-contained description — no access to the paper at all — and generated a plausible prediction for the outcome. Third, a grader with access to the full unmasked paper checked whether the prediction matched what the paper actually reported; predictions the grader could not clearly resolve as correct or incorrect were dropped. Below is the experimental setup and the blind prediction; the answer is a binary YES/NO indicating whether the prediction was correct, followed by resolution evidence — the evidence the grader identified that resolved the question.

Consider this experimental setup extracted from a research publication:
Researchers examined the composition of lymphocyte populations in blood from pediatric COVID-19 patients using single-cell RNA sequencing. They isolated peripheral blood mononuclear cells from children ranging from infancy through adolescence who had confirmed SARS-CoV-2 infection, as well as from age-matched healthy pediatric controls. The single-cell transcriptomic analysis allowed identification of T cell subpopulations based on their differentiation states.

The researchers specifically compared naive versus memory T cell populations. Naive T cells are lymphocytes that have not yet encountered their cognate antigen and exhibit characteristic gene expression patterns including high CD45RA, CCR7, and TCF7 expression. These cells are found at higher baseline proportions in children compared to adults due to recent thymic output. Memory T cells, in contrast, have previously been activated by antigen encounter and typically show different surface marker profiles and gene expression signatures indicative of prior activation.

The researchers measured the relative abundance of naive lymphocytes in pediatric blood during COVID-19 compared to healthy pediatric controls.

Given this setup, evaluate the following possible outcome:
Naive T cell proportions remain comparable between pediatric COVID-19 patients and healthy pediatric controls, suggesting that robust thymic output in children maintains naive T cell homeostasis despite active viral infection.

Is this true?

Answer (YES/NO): NO